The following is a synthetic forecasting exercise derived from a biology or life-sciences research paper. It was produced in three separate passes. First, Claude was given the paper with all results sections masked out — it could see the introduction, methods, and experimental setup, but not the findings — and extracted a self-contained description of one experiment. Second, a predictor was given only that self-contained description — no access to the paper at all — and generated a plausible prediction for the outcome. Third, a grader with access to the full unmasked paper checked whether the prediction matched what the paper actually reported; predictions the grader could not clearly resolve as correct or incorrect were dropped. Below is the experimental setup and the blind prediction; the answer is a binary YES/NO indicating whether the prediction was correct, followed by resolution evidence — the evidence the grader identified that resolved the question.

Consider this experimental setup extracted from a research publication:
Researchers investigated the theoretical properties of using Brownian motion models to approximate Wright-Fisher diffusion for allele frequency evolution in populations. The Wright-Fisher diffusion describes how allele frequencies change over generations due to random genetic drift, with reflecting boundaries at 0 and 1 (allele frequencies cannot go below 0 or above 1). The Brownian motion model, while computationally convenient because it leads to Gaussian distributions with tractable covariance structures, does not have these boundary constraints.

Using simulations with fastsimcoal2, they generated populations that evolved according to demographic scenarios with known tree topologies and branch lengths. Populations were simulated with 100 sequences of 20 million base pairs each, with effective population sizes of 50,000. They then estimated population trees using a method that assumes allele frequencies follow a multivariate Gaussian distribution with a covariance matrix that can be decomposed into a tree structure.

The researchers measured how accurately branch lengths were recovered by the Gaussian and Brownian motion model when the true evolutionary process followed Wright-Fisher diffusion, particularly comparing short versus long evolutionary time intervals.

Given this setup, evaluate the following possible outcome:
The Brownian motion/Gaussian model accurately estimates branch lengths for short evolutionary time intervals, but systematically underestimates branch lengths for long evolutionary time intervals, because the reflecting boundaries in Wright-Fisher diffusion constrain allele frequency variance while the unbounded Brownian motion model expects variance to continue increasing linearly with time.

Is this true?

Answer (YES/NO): NO